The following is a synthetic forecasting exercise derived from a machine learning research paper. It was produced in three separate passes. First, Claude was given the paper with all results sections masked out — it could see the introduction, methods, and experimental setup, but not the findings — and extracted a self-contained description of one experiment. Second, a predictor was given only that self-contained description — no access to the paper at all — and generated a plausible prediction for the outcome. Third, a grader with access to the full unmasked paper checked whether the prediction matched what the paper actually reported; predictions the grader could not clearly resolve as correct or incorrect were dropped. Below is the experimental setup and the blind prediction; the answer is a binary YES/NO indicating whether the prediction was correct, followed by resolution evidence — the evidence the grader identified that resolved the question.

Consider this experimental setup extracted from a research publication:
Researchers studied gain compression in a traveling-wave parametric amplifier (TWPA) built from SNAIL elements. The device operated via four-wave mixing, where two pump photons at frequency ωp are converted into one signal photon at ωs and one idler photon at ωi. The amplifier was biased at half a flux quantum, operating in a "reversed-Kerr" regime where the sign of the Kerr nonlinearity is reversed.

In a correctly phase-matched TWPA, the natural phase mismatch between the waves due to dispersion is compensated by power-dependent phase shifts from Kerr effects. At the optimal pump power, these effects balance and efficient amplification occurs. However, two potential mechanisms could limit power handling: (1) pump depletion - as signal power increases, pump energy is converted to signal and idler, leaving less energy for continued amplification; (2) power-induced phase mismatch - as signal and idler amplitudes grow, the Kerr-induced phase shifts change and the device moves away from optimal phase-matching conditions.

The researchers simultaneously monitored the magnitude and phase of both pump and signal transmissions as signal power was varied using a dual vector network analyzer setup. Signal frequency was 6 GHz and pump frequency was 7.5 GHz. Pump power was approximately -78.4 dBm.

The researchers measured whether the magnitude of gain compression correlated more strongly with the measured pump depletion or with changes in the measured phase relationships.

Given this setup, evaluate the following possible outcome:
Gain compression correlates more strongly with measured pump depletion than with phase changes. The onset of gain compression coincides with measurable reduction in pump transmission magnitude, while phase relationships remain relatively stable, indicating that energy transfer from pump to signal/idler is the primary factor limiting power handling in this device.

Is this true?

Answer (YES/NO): NO